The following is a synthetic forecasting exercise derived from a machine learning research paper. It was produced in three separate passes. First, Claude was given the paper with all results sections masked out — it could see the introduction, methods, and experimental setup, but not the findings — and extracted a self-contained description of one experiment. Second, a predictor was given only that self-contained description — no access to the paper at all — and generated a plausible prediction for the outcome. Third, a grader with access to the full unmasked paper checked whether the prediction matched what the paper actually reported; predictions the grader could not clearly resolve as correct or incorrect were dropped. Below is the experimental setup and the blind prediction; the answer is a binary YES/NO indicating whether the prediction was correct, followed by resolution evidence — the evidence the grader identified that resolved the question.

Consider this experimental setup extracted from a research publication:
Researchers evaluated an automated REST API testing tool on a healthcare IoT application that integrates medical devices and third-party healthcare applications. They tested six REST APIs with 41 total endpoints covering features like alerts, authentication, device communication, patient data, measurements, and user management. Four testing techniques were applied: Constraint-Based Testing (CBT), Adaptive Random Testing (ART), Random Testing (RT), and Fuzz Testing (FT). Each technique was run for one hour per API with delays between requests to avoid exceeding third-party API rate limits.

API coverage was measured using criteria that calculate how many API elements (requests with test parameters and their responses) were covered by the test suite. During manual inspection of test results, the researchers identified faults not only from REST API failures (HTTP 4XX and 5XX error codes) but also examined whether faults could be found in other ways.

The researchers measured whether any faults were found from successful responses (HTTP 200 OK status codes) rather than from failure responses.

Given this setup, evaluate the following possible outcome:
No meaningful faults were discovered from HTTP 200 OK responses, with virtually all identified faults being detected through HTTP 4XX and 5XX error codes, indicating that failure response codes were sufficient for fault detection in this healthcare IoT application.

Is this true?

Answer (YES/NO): NO